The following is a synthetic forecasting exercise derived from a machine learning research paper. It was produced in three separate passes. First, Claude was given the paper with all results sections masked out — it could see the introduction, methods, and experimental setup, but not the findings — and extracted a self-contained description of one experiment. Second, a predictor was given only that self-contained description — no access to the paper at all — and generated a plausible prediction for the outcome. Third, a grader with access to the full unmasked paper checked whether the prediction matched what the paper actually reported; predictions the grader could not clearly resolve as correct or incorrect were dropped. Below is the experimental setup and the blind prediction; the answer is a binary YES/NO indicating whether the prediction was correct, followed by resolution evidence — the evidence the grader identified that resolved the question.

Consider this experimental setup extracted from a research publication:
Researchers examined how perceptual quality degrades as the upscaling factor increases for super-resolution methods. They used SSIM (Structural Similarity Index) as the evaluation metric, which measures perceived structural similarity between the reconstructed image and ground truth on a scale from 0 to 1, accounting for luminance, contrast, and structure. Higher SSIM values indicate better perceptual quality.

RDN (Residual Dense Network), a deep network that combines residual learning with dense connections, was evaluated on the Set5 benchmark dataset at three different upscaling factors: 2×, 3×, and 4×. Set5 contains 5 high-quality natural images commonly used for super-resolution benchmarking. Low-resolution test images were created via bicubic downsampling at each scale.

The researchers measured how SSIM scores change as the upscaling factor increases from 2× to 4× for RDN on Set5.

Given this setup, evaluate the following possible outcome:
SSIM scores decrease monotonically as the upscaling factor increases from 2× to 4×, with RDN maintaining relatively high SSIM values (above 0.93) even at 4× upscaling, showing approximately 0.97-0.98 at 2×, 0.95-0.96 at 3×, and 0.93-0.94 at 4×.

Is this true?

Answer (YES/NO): NO